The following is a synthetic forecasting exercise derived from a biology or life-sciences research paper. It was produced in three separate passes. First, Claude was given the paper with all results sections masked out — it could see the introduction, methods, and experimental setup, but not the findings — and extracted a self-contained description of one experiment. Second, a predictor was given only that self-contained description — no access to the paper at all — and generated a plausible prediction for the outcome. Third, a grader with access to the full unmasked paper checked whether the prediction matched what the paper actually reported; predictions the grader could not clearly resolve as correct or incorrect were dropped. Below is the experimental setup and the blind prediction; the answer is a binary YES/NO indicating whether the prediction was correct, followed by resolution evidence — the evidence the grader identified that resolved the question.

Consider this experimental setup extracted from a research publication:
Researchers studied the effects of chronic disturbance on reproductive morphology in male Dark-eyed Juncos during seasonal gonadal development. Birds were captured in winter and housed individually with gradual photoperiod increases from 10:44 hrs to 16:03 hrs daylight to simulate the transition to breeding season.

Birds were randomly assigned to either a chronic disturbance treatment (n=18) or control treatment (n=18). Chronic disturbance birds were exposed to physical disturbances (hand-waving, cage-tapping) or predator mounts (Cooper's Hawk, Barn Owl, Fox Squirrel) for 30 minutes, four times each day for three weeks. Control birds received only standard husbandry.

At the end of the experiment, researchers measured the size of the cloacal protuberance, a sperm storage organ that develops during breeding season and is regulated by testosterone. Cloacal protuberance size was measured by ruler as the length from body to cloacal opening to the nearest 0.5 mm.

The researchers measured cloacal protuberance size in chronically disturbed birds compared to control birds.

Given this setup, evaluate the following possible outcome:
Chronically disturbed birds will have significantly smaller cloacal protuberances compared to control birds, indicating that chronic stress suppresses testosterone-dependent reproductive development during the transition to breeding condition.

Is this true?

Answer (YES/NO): NO